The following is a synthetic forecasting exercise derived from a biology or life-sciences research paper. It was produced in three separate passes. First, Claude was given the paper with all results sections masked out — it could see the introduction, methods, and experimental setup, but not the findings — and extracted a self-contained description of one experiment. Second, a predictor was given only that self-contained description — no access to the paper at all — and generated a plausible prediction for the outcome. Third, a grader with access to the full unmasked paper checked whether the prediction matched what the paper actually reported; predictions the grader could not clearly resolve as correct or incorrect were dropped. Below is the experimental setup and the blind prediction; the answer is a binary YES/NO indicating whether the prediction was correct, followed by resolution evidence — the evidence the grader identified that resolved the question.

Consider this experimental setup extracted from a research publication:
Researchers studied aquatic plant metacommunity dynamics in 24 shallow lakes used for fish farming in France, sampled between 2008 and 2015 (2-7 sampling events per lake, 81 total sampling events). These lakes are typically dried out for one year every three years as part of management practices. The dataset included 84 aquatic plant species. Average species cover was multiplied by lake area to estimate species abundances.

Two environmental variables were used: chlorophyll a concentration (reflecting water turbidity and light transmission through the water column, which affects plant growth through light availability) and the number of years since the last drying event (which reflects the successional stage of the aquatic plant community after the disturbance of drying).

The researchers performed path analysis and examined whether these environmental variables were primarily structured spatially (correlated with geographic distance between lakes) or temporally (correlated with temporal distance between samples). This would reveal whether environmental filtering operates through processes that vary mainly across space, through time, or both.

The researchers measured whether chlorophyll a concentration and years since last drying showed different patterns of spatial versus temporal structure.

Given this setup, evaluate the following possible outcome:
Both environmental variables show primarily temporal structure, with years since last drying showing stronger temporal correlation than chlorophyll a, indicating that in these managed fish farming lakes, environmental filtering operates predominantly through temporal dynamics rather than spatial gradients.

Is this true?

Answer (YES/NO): NO